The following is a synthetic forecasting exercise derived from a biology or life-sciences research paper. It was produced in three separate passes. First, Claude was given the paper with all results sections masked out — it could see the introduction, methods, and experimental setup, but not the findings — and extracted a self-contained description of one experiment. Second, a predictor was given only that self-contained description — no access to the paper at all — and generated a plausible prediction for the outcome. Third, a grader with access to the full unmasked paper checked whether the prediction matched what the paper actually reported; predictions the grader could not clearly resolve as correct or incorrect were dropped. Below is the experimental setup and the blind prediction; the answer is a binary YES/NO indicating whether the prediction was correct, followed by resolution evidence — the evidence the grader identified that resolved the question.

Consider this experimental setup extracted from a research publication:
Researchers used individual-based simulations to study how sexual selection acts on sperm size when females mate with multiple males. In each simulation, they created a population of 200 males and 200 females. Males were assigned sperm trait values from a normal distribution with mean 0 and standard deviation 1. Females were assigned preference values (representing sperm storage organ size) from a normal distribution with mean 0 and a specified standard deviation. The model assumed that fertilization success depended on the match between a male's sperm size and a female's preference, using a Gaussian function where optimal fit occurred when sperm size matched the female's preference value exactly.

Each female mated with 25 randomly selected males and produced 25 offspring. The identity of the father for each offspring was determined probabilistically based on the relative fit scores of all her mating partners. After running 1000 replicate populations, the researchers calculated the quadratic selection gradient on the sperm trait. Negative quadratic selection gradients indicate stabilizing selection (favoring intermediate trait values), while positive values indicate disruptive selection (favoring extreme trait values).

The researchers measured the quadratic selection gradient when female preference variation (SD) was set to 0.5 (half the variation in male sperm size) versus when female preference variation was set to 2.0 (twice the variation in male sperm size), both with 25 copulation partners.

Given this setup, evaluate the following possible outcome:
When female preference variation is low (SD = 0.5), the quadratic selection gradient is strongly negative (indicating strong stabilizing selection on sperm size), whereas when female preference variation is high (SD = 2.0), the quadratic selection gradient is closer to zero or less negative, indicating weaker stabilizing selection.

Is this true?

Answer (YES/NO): NO